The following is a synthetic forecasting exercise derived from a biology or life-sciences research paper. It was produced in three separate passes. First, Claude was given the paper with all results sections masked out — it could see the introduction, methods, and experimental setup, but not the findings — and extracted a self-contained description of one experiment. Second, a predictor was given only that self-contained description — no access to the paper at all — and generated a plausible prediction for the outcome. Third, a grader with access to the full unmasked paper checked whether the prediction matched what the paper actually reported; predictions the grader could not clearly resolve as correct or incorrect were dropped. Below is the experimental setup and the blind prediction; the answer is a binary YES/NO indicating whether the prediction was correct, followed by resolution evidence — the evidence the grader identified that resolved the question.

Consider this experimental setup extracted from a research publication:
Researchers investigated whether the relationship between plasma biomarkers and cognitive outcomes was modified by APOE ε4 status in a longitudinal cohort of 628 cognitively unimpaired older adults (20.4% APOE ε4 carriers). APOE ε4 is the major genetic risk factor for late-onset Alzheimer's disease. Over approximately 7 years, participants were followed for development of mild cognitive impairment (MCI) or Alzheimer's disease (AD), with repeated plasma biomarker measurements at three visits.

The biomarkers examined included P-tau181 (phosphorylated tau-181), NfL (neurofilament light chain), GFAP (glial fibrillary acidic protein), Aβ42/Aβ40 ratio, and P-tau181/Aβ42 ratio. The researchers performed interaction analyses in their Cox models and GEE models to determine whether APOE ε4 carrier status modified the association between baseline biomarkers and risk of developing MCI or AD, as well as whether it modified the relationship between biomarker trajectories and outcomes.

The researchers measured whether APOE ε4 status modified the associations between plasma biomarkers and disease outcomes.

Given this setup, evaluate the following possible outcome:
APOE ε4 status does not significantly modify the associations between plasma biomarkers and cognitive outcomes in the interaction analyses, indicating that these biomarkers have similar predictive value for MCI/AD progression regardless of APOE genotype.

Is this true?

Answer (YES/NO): YES